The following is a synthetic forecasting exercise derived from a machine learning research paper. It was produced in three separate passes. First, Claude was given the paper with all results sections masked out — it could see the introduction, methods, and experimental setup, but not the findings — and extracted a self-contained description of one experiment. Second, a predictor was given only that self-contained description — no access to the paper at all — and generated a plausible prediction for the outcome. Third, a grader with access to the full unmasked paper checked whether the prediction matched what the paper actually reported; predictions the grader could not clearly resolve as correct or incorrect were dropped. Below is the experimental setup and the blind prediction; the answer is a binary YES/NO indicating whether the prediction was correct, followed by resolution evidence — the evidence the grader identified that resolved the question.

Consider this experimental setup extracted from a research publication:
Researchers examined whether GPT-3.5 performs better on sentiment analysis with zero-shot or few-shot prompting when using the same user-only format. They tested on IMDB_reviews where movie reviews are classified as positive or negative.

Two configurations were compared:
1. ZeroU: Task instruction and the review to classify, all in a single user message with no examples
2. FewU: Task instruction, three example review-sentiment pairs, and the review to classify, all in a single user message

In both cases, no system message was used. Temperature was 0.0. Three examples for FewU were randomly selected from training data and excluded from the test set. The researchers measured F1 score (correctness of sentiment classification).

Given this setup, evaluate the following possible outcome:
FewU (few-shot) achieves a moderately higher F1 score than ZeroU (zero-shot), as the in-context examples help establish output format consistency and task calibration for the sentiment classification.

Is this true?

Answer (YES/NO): NO